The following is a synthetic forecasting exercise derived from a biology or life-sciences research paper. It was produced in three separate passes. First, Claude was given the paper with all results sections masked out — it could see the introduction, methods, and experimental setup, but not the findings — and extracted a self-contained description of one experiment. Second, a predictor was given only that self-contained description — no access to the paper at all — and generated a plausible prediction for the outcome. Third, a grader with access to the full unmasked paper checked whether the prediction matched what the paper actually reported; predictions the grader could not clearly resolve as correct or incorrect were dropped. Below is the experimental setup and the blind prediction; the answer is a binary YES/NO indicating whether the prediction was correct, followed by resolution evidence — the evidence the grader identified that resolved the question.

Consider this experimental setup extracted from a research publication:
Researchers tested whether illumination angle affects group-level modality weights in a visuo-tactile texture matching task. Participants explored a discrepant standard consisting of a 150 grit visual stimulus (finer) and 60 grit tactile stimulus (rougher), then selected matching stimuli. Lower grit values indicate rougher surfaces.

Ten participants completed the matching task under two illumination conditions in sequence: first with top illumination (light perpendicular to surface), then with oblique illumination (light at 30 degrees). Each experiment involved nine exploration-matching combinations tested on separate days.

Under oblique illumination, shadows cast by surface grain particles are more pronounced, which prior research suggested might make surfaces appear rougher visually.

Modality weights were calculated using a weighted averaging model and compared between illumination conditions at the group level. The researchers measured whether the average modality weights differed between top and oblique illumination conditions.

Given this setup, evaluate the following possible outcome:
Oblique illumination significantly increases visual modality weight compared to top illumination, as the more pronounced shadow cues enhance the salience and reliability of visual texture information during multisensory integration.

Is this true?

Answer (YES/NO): NO